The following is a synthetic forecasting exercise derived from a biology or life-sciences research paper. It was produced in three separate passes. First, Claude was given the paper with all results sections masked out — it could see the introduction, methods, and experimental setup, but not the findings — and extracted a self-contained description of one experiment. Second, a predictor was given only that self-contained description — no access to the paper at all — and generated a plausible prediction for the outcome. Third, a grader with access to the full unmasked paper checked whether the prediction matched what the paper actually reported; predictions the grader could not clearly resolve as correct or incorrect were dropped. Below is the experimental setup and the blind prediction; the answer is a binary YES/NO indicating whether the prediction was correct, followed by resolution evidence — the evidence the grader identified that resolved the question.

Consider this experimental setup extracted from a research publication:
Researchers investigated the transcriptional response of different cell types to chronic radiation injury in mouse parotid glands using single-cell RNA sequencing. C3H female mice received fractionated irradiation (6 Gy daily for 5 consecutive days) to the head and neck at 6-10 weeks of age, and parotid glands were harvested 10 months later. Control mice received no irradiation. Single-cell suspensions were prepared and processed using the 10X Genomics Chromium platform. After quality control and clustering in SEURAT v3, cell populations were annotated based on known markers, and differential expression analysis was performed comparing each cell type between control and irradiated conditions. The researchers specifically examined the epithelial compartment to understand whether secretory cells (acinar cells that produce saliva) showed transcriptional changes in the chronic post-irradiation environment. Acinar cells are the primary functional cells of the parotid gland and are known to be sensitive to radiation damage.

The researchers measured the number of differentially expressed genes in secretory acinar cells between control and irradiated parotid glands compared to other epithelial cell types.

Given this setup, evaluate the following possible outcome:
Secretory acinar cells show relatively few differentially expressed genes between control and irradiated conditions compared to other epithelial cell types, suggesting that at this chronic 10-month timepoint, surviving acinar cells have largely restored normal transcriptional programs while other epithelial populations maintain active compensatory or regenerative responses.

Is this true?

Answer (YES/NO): NO